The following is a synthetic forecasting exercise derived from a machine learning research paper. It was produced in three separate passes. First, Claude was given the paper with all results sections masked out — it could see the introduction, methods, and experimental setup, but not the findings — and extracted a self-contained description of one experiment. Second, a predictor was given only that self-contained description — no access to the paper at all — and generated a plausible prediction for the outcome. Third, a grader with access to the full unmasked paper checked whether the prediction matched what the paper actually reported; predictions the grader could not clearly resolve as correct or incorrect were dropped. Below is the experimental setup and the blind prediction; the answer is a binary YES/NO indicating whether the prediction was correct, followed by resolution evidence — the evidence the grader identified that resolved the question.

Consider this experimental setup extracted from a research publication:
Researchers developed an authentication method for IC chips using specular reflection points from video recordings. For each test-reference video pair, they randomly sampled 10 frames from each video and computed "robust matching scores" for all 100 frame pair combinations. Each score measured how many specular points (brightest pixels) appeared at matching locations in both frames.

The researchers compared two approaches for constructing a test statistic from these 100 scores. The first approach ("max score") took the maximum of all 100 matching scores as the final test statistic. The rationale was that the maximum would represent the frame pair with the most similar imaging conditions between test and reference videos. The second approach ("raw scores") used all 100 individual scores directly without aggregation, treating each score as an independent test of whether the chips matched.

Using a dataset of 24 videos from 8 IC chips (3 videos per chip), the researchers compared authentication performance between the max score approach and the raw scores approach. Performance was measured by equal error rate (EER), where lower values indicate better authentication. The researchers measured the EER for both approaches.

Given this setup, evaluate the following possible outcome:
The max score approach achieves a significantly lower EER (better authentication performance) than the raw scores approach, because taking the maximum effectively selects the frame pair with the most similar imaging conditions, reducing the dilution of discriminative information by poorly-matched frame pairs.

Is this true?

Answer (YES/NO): YES